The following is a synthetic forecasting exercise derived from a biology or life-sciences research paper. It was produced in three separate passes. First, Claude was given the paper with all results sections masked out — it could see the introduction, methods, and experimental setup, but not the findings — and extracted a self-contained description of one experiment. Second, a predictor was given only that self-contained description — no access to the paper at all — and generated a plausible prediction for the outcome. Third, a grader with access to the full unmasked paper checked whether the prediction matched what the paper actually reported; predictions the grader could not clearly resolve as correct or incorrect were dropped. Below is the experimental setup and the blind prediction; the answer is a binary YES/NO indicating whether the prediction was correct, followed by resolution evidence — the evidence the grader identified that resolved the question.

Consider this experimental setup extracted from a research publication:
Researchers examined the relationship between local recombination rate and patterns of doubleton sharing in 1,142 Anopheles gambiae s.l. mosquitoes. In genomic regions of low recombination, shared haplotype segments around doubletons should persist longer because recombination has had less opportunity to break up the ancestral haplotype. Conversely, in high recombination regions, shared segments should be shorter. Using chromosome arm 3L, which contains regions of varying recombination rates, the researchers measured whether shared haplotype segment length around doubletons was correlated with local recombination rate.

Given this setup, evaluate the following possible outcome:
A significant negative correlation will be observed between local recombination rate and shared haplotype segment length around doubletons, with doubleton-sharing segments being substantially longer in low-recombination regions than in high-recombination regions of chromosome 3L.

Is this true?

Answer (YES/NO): YES